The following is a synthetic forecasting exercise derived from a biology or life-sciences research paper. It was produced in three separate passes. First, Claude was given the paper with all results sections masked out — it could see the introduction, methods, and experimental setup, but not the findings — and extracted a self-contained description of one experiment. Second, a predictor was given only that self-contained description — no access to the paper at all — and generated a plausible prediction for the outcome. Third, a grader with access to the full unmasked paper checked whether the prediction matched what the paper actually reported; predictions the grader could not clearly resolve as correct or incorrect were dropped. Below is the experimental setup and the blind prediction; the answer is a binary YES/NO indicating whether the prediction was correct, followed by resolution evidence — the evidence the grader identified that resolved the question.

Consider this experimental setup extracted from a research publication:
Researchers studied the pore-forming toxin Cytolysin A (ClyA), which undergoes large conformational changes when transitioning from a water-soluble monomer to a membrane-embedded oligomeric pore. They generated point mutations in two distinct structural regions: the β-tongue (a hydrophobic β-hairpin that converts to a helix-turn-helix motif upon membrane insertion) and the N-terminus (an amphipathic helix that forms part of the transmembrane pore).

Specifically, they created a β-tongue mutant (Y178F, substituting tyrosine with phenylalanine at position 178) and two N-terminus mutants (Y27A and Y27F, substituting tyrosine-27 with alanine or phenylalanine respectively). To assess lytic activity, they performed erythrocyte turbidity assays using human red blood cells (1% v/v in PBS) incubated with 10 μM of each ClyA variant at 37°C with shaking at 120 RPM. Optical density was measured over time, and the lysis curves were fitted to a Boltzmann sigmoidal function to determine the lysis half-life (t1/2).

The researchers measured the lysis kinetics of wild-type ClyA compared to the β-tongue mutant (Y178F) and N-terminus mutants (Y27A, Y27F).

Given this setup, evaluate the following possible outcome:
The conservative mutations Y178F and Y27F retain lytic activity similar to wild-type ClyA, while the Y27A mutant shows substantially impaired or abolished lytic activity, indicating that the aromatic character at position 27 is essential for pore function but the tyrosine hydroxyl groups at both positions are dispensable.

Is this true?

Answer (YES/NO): NO